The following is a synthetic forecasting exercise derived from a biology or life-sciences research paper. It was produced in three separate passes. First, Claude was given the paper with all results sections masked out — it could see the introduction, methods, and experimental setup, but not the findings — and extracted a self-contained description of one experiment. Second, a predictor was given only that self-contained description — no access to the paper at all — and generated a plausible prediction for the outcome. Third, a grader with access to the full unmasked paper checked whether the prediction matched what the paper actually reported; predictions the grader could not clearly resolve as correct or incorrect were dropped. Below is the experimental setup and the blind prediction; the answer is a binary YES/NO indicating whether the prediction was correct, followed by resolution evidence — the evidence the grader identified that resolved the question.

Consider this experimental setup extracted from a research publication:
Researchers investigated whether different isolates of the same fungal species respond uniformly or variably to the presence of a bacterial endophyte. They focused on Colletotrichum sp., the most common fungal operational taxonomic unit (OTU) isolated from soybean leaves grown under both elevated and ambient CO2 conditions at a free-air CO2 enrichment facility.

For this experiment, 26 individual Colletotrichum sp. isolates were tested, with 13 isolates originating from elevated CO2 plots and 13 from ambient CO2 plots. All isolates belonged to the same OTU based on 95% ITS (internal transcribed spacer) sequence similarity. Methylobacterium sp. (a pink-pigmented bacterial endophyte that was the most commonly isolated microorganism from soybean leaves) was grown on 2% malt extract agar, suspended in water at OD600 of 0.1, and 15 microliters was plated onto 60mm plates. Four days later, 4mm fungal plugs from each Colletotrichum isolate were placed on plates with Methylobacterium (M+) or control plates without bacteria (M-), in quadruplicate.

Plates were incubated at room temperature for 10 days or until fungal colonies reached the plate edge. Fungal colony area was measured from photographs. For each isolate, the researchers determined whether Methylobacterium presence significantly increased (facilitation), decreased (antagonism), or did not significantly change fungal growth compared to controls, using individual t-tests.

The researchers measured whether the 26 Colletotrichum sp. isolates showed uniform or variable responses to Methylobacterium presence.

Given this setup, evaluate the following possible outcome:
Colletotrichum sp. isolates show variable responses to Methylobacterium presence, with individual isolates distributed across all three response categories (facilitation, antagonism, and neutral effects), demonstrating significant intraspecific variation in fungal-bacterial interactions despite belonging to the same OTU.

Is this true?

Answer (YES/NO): YES